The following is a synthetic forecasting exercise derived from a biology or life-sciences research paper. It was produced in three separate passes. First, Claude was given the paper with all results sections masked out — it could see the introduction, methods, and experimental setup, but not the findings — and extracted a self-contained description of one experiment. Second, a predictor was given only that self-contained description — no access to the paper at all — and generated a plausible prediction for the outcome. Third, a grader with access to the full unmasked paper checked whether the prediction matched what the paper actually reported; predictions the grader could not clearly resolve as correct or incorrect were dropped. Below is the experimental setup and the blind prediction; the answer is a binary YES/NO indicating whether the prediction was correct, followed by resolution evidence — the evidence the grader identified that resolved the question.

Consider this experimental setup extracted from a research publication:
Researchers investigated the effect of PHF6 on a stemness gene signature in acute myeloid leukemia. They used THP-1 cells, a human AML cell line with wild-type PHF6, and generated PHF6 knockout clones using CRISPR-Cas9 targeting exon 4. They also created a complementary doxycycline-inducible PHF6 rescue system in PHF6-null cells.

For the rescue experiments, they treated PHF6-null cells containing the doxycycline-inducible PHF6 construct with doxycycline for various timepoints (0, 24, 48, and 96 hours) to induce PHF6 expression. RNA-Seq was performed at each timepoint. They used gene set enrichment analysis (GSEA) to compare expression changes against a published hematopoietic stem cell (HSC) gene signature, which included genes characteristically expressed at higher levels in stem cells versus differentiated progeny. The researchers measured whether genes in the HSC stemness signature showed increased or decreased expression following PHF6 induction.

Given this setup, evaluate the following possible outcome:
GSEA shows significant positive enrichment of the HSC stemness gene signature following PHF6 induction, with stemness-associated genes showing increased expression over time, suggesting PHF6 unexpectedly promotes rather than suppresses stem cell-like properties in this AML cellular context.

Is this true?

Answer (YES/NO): NO